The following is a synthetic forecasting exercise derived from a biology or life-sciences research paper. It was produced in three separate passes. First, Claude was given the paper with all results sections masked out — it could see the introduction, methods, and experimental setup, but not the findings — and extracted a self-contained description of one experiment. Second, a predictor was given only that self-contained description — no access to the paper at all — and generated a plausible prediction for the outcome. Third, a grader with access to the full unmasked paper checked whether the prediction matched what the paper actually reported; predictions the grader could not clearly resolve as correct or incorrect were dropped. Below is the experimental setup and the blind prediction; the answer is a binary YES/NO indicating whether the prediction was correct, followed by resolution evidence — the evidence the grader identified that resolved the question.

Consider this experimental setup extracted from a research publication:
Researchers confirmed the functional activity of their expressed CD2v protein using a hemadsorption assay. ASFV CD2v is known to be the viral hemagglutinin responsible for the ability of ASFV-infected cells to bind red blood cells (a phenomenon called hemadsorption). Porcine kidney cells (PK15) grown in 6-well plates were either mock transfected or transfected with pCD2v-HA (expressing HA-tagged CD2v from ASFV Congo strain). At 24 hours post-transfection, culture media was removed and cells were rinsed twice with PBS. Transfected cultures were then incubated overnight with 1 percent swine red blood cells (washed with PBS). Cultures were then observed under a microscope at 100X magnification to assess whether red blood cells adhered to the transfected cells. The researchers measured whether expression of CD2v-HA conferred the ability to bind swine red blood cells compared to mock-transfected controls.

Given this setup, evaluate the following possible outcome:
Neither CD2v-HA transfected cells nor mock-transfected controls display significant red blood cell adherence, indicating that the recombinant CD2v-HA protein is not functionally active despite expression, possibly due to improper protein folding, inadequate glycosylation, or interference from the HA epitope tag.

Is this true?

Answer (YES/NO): NO